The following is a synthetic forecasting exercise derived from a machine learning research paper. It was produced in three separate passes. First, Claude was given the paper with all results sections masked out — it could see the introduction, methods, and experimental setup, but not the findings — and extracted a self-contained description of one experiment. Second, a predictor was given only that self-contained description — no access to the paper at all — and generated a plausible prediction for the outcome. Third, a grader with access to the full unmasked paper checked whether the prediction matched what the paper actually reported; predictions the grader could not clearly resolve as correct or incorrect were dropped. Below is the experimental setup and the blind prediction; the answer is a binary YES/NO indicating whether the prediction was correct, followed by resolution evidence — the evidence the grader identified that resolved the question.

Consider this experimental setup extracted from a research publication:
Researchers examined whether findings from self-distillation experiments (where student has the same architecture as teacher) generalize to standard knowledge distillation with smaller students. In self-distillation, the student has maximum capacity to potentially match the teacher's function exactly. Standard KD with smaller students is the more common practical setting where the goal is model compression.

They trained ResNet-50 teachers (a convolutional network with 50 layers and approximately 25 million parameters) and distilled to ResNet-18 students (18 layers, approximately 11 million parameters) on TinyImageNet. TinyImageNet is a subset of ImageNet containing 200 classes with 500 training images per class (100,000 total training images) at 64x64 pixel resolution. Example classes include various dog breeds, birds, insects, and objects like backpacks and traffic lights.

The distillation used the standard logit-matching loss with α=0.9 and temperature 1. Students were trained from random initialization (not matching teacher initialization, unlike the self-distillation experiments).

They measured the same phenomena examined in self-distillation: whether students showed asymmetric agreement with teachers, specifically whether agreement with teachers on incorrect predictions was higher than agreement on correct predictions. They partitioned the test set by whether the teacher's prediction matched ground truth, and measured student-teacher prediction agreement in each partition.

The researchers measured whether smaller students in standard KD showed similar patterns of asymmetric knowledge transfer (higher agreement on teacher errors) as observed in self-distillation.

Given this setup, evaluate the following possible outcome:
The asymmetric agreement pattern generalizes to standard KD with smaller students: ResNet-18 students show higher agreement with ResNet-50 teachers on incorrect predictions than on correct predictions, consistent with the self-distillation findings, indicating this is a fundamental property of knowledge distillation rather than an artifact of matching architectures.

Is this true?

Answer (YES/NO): YES